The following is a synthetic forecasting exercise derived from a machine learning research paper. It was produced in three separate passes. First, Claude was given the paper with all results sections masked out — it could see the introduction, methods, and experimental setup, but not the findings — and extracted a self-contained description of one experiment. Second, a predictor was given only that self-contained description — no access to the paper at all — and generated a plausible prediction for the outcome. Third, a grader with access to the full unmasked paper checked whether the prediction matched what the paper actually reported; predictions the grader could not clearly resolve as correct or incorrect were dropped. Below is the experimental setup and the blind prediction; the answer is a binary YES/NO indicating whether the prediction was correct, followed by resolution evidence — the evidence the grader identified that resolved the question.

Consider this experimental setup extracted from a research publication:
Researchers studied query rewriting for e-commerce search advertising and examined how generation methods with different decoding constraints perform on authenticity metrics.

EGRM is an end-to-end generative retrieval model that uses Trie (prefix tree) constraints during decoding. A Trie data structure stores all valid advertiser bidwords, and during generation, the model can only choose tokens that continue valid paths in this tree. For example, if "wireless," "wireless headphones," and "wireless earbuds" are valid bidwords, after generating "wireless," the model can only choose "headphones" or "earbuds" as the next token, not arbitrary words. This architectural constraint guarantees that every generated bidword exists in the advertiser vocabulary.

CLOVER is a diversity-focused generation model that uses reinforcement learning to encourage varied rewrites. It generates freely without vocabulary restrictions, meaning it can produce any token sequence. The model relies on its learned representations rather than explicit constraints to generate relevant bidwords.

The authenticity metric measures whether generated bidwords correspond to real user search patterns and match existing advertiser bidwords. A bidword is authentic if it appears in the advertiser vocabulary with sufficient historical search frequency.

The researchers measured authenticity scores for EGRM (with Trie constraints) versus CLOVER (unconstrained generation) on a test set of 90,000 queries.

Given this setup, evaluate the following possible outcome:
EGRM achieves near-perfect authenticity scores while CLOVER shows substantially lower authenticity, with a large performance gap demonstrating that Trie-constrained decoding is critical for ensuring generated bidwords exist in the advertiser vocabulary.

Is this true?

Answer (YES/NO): NO